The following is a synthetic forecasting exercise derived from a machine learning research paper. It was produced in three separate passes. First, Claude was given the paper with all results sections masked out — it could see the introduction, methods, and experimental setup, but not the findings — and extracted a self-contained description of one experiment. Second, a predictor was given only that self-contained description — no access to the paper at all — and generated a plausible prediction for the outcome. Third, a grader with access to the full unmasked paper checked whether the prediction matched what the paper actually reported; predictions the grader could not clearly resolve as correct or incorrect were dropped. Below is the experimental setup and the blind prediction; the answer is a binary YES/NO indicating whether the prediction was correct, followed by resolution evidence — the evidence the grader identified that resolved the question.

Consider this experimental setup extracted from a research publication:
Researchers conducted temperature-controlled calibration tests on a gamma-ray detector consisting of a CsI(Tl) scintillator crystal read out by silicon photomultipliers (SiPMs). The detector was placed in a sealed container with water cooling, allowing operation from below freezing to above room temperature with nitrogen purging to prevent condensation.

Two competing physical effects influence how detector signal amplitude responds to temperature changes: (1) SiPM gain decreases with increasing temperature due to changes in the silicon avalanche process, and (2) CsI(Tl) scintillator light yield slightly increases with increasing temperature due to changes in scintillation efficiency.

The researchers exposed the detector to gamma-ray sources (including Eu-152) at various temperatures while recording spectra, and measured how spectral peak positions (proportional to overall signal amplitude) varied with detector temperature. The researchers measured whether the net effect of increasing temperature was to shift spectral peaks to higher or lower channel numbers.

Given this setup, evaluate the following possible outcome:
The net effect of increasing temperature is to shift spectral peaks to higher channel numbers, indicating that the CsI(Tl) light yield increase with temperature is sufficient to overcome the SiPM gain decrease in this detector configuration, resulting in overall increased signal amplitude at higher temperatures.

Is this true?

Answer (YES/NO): NO